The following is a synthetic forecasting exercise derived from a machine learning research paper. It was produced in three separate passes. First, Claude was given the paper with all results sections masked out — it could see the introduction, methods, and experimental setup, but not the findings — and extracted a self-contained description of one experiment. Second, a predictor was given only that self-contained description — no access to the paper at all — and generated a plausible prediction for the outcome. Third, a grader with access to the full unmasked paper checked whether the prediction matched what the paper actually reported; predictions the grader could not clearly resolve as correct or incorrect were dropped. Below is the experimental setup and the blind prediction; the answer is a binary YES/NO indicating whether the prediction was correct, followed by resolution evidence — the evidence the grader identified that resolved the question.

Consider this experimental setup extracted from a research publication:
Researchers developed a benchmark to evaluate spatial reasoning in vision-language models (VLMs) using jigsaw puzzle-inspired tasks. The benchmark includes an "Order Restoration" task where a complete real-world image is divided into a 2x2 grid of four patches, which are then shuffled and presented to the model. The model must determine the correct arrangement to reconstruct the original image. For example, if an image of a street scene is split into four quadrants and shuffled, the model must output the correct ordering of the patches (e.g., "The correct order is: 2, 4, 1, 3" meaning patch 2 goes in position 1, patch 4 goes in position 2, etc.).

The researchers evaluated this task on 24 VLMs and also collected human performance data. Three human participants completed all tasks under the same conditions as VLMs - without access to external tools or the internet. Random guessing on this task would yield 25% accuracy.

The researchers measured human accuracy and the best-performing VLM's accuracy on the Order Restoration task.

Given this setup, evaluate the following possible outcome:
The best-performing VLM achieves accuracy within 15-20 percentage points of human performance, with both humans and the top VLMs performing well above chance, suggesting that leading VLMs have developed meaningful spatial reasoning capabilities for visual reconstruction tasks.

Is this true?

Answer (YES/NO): NO